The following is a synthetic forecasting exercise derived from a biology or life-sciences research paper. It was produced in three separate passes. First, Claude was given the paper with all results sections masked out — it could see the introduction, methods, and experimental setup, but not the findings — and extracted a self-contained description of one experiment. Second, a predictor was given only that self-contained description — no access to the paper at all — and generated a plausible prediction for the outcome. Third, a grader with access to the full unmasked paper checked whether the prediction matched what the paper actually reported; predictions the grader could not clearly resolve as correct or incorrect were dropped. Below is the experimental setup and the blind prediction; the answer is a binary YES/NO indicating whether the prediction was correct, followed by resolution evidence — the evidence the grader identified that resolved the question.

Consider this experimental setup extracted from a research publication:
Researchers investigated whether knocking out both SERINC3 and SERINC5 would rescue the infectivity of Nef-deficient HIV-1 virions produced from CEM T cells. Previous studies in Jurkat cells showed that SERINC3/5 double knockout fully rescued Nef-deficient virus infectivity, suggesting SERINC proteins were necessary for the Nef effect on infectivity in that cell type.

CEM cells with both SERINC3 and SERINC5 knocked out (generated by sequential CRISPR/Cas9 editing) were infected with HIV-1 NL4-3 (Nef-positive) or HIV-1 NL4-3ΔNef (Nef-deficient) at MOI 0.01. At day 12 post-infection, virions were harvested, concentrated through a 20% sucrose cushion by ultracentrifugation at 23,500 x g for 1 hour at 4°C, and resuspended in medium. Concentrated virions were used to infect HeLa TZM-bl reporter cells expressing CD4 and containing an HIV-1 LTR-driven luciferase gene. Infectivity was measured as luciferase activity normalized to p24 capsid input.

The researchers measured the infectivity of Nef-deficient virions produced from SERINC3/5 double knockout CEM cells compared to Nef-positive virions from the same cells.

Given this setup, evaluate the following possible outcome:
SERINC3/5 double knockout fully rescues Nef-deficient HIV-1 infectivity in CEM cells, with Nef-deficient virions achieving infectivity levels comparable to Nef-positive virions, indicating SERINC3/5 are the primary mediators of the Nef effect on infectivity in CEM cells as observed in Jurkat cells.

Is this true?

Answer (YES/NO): NO